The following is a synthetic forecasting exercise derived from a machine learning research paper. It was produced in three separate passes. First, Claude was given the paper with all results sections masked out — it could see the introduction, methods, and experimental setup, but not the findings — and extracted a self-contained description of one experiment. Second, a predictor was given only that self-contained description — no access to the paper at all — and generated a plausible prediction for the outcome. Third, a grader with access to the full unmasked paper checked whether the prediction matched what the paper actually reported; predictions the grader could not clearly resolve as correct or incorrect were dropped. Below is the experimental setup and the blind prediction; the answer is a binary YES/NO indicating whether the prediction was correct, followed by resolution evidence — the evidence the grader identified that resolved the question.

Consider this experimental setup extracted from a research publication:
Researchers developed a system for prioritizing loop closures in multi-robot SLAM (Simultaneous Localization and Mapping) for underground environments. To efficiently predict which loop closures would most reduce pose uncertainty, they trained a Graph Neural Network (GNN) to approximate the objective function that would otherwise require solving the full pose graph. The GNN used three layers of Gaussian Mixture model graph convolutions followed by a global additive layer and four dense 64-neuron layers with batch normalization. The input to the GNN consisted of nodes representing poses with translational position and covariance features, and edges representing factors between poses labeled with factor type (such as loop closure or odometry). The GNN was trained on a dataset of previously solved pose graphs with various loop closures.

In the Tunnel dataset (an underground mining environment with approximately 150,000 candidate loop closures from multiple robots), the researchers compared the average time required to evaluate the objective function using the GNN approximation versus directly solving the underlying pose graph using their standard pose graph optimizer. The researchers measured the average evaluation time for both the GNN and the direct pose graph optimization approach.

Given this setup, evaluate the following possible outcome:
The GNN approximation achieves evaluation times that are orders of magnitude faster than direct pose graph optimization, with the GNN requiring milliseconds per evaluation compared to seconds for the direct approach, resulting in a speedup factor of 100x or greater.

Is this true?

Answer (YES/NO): NO